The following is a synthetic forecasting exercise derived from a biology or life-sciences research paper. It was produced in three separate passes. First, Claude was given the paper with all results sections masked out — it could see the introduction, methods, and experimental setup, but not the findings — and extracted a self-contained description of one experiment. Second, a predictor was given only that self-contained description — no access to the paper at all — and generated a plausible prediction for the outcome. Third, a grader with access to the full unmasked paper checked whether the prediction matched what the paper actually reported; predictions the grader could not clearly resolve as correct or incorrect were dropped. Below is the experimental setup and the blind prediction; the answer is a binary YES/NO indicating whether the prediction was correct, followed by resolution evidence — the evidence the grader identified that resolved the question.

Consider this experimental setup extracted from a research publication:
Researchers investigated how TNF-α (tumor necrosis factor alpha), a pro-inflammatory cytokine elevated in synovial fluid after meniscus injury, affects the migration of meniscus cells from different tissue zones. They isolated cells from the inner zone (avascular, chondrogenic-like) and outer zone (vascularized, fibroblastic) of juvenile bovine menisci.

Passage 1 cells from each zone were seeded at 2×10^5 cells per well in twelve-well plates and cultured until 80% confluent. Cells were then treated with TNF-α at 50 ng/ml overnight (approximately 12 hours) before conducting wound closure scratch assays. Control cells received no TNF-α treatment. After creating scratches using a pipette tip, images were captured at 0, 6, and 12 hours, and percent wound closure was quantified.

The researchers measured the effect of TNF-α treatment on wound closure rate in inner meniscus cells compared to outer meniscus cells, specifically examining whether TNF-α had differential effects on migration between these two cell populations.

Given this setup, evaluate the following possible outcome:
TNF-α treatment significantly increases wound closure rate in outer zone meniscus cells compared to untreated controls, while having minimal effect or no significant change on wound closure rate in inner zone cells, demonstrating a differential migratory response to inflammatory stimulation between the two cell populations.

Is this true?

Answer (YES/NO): NO